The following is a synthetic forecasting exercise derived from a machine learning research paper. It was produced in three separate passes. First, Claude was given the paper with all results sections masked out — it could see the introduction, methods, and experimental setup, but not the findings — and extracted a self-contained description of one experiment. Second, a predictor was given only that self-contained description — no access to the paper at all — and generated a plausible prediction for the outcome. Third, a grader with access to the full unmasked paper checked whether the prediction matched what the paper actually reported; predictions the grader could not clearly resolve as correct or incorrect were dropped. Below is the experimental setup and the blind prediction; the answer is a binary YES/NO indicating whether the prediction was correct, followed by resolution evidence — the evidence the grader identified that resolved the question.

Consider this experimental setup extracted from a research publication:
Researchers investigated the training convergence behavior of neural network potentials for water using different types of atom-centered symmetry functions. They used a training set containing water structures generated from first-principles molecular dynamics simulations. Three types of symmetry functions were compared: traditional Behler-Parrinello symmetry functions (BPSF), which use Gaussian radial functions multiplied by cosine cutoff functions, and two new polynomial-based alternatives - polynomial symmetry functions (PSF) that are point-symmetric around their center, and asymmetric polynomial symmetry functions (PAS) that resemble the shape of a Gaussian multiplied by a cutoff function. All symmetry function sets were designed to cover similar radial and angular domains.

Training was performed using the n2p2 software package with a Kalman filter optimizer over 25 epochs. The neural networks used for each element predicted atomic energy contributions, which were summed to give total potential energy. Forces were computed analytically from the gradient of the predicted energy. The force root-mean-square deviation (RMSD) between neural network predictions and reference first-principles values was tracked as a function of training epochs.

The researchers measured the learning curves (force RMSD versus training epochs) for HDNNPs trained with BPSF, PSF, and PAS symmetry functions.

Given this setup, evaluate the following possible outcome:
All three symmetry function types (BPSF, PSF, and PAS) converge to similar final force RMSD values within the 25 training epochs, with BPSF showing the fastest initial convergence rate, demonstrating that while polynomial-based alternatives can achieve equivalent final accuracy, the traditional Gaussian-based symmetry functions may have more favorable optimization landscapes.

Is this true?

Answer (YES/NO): NO